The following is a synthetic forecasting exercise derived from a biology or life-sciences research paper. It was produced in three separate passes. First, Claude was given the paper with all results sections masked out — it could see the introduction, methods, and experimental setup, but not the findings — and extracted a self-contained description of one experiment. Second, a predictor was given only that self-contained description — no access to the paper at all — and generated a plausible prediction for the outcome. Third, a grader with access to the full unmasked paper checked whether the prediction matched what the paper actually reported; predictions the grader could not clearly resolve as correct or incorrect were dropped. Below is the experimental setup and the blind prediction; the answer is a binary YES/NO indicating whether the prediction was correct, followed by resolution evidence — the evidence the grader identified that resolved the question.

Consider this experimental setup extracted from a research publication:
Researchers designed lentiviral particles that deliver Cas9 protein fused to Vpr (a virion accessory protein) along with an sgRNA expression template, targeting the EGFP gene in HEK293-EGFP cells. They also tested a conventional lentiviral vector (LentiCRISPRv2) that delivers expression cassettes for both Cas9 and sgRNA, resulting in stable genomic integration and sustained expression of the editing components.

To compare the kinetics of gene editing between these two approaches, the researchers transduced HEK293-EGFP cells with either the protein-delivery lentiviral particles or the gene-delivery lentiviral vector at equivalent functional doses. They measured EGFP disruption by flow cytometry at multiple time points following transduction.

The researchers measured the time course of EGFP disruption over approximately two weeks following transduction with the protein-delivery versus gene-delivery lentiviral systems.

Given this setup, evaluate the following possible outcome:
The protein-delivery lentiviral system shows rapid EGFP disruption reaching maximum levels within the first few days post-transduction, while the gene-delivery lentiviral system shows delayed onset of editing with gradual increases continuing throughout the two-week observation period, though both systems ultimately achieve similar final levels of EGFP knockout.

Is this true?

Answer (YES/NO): NO